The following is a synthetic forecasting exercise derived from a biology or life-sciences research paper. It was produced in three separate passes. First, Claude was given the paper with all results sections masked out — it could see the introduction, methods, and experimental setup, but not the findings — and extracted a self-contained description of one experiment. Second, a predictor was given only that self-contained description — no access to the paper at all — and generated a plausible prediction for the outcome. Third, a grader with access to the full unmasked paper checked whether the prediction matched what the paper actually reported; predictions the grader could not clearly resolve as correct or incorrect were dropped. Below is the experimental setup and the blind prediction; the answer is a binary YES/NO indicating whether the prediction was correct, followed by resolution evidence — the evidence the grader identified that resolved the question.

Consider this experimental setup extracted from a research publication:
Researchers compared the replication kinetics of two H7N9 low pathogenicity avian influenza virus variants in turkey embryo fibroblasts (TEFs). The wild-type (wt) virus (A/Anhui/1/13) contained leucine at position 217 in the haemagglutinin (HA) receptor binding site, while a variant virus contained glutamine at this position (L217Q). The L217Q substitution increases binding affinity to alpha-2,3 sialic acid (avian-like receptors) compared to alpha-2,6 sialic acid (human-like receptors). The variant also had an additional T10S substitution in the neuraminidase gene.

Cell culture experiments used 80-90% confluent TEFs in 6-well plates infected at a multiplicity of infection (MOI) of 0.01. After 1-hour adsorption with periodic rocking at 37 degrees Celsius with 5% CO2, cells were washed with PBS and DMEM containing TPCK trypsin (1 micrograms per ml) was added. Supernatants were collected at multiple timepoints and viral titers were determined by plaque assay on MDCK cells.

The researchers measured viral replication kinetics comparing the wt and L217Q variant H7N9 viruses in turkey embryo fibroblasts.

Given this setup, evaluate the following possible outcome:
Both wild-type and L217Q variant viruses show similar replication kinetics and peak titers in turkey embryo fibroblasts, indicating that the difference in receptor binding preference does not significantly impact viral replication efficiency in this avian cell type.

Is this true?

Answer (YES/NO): NO